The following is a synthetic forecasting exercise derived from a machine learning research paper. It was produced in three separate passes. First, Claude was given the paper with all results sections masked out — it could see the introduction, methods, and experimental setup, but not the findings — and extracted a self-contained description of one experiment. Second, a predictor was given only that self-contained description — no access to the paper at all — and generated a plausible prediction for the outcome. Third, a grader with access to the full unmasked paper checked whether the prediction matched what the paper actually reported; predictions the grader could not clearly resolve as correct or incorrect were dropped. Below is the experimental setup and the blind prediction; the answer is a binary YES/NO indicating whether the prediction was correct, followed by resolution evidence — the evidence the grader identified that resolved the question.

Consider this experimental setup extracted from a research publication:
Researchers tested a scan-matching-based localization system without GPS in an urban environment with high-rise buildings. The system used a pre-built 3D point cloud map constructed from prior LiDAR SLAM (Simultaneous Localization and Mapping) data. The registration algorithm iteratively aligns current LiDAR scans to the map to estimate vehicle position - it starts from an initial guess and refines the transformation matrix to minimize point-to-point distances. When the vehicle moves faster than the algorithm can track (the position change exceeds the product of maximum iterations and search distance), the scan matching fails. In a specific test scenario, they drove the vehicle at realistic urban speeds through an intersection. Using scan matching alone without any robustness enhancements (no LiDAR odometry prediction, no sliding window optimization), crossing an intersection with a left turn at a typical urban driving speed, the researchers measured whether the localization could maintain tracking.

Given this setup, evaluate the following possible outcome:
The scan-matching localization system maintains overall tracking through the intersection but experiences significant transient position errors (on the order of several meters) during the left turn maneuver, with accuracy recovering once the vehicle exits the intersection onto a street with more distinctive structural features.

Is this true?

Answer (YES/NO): NO